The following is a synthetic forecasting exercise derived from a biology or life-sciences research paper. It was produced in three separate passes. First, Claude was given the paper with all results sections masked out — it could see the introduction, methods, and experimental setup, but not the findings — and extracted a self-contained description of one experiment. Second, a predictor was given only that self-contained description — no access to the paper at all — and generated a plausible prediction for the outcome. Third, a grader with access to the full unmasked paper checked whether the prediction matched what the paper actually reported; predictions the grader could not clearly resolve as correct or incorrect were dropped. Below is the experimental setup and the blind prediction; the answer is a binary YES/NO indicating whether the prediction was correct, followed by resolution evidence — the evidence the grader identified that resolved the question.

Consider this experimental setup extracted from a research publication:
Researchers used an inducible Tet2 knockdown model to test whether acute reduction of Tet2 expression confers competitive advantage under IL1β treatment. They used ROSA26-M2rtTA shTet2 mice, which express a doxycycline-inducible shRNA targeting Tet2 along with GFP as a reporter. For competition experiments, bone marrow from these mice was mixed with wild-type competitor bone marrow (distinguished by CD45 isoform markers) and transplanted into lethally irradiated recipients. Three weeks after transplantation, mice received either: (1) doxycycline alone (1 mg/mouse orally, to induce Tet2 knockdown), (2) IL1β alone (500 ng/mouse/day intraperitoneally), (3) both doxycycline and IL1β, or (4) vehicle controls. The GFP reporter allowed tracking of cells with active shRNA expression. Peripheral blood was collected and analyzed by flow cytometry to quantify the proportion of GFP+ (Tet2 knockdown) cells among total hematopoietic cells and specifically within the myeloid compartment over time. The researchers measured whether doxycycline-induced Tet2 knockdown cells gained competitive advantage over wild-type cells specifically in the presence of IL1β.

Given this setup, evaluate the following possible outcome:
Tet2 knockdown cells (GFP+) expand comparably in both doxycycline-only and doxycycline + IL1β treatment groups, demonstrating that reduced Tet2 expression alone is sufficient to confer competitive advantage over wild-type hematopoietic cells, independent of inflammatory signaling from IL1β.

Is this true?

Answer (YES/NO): NO